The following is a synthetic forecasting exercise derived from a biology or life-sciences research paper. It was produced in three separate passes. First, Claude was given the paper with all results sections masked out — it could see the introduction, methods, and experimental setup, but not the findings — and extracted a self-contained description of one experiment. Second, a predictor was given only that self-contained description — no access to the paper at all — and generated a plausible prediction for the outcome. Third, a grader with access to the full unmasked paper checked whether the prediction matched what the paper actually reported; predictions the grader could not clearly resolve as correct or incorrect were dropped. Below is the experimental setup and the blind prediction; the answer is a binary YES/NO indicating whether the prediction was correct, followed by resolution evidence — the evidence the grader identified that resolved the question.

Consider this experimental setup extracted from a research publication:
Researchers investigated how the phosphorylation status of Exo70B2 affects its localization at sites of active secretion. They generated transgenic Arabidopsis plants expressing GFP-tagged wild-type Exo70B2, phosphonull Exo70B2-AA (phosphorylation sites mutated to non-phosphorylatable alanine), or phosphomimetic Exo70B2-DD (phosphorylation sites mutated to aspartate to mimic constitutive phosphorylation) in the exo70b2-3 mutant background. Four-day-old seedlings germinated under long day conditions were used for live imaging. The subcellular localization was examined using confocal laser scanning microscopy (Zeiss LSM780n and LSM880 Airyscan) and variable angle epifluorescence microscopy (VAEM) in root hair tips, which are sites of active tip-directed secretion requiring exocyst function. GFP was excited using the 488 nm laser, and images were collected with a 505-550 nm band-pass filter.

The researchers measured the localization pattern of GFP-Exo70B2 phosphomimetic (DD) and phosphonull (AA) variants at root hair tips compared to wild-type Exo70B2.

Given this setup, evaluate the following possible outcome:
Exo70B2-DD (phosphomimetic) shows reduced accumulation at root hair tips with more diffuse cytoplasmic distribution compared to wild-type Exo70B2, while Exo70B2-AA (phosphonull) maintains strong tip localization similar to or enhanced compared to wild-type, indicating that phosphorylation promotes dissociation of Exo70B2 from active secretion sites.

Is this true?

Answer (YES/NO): YES